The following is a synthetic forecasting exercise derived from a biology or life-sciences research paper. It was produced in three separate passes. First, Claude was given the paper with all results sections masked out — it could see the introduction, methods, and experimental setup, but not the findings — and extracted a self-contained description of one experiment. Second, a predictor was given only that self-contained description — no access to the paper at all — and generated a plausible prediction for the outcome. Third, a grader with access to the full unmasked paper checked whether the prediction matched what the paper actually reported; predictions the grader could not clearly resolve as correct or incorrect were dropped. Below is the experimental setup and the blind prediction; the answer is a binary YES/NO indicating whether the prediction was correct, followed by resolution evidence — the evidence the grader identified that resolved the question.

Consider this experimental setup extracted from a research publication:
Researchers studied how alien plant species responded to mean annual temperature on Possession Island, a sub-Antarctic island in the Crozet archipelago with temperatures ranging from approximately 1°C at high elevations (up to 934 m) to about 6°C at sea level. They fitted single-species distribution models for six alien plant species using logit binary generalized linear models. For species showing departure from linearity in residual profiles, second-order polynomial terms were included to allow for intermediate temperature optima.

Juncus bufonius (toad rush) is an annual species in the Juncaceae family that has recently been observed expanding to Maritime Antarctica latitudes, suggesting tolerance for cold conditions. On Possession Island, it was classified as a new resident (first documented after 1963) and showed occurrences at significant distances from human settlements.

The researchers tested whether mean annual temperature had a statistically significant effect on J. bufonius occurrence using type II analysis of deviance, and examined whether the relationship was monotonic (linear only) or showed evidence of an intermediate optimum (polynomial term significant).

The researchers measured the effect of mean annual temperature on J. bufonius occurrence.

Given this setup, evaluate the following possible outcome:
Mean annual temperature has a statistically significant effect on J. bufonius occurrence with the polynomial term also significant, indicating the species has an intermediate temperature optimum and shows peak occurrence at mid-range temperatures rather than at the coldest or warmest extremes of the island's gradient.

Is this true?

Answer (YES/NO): YES